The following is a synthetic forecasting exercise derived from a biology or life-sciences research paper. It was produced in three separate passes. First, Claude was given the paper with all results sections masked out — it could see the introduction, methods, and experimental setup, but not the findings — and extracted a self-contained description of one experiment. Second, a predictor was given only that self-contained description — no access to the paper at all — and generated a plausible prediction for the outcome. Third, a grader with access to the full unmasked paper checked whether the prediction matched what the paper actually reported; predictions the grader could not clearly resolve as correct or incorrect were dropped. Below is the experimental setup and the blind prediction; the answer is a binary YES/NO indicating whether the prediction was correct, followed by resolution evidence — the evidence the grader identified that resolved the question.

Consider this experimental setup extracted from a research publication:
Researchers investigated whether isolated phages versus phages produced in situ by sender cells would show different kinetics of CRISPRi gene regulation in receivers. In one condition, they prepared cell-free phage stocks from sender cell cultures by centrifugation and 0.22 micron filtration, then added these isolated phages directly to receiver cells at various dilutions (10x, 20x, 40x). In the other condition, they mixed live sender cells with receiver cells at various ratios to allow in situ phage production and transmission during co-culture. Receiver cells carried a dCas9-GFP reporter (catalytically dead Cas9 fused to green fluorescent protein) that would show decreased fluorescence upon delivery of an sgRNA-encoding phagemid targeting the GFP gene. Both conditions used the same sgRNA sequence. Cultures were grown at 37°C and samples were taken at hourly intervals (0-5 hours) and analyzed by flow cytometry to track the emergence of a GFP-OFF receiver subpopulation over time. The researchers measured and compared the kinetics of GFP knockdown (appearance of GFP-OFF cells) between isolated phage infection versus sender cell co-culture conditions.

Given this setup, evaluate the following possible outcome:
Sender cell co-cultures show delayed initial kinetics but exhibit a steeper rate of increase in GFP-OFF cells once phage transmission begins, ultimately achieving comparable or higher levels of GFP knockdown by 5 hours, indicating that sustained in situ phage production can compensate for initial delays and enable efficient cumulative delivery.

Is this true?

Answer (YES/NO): YES